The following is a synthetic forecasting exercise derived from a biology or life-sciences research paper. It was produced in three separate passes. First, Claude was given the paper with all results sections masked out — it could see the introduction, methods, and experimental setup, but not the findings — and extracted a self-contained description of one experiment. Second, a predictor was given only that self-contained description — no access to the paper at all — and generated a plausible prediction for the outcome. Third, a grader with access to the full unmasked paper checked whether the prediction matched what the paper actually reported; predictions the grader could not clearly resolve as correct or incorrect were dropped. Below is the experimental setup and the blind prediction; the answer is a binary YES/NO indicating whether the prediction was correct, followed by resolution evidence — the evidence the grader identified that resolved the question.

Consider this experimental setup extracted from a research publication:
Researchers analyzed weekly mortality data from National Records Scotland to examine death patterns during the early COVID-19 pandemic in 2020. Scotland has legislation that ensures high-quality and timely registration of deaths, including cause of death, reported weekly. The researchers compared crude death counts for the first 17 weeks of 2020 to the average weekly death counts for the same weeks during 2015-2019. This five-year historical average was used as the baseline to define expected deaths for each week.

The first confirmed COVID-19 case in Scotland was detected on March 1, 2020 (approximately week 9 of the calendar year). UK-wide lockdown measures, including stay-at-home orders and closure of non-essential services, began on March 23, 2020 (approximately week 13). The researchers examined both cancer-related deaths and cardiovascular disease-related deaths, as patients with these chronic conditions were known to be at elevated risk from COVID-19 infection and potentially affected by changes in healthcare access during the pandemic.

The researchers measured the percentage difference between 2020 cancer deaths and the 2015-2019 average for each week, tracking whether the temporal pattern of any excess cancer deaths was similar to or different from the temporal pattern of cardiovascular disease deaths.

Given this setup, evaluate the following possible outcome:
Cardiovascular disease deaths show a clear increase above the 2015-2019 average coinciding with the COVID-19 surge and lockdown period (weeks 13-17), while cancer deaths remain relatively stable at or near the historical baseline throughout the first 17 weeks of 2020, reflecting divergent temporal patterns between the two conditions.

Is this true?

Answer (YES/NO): NO